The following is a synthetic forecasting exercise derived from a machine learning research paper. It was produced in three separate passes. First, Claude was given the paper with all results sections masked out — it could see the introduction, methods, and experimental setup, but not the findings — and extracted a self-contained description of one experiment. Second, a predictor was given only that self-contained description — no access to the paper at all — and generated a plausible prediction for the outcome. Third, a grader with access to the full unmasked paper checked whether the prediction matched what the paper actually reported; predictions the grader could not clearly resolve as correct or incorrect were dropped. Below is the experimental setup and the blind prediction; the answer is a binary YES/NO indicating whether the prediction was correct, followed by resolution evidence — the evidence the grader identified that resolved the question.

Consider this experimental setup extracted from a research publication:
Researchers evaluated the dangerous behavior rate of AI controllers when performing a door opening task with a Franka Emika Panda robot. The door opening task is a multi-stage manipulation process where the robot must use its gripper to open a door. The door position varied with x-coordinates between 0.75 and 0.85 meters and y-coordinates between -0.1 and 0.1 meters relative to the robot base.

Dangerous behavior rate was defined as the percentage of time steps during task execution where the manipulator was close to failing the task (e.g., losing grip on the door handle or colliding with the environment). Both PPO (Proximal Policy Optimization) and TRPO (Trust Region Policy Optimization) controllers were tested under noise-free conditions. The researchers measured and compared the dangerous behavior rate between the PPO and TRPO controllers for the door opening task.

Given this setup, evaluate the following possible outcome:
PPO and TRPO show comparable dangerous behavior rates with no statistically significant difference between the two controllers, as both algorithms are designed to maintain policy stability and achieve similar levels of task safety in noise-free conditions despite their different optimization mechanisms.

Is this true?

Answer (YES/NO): NO